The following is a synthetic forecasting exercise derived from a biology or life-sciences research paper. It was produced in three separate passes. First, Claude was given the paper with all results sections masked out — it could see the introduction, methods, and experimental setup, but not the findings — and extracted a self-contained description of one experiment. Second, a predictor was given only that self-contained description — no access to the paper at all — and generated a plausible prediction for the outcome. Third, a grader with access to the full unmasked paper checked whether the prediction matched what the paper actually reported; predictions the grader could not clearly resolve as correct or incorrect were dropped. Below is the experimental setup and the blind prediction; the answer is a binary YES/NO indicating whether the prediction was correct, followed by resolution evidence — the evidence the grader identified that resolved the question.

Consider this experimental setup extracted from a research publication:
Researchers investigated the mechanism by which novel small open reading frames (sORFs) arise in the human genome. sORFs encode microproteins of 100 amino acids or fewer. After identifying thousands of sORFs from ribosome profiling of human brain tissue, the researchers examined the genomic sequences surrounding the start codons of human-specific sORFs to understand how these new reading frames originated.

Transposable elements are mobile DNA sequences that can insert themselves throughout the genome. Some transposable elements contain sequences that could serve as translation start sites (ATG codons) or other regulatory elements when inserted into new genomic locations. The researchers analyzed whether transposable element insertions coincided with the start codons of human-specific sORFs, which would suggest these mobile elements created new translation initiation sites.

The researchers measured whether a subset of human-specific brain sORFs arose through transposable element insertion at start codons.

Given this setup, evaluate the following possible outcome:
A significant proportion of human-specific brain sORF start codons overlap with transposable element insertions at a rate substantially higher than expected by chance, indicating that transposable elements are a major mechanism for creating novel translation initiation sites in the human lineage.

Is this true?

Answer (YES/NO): NO